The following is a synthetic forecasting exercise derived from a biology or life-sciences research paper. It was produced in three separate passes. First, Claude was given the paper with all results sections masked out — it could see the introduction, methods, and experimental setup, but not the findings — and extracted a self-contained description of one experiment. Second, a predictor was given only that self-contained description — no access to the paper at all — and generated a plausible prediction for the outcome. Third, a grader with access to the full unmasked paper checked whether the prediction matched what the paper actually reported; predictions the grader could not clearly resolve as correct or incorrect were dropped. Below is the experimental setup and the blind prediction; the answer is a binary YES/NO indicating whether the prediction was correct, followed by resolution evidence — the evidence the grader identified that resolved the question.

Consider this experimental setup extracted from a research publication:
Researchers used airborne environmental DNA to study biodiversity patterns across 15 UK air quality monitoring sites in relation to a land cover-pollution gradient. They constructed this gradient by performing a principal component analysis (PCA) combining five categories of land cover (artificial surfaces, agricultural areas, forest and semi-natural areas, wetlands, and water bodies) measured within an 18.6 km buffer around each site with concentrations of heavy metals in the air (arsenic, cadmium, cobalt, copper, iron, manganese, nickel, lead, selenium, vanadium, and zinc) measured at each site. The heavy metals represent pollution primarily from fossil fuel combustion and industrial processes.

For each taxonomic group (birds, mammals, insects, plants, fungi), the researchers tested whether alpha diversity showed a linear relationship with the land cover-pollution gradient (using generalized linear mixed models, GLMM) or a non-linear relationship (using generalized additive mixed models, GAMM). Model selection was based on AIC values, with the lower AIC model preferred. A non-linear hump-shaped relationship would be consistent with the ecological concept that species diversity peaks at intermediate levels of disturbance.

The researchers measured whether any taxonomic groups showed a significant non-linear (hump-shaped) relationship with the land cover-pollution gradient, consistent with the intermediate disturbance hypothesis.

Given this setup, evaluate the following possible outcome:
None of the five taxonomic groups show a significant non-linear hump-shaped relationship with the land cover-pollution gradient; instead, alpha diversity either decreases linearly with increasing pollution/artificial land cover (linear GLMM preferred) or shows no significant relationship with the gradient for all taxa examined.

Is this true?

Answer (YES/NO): NO